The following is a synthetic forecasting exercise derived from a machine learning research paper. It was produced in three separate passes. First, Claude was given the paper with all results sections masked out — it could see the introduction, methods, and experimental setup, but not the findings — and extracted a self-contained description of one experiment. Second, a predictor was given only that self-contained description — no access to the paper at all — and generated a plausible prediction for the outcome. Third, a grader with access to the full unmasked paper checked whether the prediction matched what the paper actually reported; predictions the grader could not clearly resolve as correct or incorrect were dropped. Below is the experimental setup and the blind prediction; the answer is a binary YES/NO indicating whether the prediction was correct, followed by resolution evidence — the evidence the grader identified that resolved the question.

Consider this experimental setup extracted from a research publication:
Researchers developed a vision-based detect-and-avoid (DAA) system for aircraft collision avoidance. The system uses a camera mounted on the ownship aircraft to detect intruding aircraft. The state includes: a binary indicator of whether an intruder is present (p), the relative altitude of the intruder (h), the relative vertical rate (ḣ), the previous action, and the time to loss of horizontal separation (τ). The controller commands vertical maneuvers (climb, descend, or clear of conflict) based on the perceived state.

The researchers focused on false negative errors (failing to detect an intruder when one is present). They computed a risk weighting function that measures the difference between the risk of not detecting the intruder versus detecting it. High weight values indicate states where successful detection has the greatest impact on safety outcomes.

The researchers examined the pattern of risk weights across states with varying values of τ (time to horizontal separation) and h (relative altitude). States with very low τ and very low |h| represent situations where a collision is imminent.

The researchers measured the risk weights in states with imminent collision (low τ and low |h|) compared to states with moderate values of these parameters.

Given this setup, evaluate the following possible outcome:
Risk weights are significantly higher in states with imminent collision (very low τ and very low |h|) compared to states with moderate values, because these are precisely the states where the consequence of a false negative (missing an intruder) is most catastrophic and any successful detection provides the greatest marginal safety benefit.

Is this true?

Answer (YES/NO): NO